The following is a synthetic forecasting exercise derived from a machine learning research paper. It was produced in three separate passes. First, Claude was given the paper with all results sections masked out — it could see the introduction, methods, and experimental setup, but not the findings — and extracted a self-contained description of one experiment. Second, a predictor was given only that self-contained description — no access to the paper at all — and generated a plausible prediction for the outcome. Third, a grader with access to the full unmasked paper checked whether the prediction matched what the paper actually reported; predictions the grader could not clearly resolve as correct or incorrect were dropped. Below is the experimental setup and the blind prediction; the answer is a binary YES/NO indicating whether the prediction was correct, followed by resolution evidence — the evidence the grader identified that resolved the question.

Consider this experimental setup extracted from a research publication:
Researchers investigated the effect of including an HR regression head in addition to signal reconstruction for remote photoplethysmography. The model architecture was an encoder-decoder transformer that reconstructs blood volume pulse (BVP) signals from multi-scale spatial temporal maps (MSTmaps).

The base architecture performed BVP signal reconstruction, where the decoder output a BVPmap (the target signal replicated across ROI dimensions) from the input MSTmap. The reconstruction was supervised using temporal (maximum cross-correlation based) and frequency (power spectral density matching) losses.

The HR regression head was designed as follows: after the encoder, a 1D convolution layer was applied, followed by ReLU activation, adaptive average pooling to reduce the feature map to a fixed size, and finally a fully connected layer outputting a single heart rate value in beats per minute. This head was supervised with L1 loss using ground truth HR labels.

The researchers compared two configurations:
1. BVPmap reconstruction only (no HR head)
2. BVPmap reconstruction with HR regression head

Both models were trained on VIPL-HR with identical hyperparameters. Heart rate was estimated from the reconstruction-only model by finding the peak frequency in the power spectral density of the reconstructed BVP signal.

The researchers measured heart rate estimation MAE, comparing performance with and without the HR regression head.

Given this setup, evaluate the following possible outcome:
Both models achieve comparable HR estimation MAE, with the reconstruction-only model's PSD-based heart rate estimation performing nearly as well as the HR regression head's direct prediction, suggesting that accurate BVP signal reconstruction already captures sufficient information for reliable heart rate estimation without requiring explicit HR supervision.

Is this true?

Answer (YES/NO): NO